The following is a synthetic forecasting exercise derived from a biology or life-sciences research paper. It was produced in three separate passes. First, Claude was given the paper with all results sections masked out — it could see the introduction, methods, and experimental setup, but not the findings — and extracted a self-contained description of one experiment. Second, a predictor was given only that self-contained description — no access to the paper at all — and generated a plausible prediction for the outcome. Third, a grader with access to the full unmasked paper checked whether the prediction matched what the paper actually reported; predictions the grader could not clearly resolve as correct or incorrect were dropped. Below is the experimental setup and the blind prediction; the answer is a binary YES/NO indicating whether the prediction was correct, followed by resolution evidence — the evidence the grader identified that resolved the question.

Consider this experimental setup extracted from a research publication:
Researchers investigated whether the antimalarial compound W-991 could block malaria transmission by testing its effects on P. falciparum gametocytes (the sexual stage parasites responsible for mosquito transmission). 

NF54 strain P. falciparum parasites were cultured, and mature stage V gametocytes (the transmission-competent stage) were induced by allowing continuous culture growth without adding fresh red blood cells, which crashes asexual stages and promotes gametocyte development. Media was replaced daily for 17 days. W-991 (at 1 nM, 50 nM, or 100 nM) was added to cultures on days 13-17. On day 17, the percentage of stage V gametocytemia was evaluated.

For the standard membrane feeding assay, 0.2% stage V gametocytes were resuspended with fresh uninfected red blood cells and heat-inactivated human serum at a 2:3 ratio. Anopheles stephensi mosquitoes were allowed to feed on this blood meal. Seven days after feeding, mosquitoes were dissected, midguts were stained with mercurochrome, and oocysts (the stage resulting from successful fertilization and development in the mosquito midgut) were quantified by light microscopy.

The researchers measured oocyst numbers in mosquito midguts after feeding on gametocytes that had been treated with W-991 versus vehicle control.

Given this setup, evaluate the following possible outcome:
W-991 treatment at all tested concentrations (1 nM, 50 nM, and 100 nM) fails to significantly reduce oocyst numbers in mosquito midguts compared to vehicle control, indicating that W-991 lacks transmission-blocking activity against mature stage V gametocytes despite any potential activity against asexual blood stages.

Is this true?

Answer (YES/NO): NO